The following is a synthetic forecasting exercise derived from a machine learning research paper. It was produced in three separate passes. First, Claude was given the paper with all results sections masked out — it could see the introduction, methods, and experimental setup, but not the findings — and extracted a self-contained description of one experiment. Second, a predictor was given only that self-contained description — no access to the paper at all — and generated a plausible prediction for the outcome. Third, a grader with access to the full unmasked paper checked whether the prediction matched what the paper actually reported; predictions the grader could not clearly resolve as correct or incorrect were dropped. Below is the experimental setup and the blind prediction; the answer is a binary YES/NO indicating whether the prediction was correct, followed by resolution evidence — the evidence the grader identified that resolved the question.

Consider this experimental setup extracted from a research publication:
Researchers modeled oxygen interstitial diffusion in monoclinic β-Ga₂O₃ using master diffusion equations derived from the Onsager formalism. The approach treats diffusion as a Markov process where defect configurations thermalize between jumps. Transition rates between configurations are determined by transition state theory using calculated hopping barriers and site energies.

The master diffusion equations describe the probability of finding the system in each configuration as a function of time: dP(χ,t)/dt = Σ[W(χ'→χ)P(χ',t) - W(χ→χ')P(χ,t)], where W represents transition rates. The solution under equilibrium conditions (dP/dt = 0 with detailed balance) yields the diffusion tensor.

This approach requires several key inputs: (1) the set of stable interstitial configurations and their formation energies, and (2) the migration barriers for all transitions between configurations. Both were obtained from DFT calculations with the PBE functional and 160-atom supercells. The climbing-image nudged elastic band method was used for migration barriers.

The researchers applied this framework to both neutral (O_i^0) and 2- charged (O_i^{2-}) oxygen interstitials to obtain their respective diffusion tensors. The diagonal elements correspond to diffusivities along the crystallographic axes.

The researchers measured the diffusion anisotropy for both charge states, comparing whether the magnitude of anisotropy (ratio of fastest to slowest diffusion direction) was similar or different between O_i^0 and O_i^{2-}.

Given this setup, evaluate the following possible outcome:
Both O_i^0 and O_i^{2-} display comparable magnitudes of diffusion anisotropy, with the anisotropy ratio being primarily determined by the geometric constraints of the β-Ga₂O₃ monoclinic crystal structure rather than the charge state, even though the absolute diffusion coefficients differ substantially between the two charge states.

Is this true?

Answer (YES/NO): YES